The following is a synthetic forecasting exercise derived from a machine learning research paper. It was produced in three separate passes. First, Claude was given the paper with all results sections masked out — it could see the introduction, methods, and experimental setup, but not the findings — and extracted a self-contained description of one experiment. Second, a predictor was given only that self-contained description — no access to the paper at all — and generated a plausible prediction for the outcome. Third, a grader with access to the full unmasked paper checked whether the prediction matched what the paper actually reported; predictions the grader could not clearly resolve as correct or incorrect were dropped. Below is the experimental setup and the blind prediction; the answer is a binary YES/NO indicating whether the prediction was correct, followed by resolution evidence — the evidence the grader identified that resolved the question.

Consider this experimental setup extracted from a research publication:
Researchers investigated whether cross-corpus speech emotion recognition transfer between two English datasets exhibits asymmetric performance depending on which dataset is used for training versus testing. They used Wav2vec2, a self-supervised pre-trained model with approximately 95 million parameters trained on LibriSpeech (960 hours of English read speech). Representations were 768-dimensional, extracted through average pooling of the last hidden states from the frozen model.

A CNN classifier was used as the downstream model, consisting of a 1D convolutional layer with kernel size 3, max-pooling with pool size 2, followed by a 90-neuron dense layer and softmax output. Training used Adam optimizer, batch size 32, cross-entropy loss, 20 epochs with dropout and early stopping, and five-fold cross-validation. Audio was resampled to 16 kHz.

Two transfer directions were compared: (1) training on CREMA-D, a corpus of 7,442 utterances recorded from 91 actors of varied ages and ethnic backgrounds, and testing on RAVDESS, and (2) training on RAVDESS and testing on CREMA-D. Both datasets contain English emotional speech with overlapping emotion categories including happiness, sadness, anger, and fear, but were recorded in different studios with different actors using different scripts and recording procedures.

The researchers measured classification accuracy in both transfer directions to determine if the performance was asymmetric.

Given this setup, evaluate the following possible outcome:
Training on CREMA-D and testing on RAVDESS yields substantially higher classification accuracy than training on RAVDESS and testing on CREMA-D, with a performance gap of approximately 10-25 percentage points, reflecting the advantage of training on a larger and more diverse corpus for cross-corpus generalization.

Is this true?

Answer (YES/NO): NO